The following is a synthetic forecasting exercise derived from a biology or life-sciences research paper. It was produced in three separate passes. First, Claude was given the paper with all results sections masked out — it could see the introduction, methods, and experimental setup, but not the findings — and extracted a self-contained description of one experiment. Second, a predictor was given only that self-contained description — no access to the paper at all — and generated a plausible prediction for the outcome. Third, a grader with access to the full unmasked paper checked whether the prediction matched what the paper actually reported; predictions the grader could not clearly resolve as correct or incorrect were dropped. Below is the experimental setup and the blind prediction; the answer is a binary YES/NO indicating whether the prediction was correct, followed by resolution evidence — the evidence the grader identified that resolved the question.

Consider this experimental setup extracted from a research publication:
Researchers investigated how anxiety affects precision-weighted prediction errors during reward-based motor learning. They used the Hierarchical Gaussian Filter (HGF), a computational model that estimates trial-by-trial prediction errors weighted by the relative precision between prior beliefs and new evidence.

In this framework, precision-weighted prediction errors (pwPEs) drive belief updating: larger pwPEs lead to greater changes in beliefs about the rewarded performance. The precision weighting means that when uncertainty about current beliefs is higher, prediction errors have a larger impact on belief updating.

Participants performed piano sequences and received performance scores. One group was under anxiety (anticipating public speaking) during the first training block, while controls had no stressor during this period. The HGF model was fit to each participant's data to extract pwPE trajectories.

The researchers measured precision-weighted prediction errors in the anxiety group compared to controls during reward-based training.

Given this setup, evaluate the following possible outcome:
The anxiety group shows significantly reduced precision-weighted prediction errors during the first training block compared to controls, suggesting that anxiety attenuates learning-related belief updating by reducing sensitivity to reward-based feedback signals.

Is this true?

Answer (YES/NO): YES